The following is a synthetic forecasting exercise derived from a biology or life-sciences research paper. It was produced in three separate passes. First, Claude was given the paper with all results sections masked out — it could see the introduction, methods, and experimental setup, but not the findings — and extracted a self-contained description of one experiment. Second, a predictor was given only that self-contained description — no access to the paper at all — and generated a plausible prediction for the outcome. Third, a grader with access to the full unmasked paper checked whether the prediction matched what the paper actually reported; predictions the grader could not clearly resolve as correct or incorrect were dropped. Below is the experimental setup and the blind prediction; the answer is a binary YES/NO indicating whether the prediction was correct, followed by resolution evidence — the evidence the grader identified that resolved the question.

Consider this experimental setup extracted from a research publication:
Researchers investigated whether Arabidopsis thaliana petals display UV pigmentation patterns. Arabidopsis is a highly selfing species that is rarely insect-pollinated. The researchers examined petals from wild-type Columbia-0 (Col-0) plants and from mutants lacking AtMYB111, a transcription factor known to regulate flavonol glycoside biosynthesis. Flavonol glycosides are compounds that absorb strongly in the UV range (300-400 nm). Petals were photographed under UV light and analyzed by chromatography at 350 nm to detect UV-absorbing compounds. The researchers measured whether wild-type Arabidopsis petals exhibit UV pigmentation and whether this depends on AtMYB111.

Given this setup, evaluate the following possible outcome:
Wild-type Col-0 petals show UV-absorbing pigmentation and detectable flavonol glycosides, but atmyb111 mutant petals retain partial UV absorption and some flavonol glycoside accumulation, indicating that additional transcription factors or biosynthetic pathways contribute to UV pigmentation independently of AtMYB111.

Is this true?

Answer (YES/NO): YES